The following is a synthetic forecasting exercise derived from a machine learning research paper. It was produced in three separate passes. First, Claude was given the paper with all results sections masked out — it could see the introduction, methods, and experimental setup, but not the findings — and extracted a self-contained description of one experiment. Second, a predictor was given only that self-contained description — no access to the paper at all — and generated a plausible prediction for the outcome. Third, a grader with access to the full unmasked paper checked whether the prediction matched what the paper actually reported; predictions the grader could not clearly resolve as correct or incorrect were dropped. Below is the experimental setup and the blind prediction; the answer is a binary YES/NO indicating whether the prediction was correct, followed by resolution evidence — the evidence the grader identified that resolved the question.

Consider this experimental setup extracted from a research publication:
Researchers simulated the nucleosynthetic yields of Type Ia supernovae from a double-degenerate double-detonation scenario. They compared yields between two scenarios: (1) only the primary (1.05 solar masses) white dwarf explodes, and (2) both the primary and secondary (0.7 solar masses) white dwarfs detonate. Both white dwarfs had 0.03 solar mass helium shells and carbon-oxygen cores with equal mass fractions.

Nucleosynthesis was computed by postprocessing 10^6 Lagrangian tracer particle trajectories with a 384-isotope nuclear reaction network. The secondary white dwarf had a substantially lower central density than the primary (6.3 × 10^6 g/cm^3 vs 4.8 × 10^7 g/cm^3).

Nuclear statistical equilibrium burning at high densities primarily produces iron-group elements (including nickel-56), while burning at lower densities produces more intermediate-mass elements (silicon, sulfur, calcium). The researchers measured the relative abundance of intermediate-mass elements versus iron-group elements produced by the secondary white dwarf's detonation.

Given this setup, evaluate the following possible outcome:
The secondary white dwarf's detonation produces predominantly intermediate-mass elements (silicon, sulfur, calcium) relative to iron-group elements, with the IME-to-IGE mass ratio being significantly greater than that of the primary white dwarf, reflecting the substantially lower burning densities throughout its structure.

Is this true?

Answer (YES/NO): YES